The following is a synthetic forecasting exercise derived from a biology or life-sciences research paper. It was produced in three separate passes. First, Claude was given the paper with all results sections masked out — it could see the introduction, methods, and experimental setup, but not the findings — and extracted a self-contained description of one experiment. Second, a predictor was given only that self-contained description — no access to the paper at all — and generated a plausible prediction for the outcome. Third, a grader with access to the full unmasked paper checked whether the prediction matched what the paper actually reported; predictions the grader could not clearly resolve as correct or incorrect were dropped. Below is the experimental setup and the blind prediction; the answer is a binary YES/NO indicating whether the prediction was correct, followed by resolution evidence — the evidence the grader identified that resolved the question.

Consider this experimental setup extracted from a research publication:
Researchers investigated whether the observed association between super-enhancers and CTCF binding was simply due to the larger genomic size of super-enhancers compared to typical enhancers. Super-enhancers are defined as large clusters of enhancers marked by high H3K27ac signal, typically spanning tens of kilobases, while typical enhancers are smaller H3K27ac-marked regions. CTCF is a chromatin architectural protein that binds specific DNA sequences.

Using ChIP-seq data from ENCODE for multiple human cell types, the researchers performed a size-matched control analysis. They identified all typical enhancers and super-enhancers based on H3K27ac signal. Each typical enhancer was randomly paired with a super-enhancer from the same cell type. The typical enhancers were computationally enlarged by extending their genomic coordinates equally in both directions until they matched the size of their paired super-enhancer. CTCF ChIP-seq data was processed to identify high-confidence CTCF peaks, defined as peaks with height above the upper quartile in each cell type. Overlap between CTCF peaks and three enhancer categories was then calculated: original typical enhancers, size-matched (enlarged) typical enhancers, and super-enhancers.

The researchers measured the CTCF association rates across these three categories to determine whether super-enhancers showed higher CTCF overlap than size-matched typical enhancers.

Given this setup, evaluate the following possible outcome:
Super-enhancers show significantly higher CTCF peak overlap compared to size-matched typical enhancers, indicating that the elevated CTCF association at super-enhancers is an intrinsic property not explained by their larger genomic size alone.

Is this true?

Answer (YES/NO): YES